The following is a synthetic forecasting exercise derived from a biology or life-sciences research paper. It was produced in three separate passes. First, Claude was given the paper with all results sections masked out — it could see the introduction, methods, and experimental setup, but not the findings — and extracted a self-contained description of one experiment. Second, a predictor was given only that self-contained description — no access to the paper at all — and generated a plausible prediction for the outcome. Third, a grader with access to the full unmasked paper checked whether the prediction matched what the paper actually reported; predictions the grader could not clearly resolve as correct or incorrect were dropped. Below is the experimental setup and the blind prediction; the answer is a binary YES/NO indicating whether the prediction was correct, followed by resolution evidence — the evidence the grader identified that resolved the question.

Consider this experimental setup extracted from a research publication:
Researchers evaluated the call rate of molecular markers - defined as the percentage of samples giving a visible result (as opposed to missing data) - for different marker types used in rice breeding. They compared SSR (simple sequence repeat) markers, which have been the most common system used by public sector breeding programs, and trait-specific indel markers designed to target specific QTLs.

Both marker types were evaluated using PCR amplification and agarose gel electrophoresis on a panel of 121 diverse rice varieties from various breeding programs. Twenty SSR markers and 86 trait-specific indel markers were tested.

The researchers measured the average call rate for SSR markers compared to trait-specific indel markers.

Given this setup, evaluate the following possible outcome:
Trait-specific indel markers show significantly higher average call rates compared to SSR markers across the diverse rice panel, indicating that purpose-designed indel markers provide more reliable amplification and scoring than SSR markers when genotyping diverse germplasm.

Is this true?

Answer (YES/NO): NO